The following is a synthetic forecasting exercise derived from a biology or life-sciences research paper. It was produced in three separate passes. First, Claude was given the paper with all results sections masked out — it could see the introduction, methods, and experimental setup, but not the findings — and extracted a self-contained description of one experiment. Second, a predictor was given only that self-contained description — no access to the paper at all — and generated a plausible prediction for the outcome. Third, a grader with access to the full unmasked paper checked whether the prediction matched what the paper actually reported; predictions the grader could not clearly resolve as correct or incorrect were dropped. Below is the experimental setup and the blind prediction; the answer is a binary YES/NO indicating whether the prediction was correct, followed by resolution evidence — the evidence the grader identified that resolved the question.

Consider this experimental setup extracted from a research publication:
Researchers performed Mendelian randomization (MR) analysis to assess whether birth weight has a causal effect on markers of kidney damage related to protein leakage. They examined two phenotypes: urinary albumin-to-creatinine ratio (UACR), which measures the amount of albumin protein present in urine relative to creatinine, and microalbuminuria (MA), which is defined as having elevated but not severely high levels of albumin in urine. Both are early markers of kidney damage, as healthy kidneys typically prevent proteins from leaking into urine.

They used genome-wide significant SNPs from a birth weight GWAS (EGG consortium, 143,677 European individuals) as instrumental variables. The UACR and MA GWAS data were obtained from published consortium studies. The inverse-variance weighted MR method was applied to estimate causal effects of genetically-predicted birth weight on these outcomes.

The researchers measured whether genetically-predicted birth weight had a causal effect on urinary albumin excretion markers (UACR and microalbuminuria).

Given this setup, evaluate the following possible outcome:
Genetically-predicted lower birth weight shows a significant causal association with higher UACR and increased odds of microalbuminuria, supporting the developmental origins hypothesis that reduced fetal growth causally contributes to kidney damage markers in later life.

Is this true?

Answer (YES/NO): NO